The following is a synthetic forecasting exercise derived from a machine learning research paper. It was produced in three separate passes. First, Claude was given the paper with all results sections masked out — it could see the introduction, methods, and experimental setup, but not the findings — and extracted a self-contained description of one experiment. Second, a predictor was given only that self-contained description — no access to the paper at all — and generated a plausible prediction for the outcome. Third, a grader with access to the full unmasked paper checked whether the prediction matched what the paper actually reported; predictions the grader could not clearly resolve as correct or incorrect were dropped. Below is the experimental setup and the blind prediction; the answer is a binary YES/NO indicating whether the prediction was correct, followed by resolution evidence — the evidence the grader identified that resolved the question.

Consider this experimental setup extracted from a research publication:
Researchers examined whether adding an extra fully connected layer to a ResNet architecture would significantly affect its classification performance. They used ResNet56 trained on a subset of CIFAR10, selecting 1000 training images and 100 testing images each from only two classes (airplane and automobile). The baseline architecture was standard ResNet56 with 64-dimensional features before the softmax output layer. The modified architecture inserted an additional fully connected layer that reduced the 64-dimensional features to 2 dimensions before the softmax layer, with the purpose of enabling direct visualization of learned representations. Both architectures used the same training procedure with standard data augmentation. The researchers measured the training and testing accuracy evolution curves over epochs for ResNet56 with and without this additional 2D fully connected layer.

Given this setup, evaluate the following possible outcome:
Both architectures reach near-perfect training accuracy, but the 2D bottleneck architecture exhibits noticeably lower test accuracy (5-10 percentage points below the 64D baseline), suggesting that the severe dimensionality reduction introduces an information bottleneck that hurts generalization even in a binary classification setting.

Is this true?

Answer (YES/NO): NO